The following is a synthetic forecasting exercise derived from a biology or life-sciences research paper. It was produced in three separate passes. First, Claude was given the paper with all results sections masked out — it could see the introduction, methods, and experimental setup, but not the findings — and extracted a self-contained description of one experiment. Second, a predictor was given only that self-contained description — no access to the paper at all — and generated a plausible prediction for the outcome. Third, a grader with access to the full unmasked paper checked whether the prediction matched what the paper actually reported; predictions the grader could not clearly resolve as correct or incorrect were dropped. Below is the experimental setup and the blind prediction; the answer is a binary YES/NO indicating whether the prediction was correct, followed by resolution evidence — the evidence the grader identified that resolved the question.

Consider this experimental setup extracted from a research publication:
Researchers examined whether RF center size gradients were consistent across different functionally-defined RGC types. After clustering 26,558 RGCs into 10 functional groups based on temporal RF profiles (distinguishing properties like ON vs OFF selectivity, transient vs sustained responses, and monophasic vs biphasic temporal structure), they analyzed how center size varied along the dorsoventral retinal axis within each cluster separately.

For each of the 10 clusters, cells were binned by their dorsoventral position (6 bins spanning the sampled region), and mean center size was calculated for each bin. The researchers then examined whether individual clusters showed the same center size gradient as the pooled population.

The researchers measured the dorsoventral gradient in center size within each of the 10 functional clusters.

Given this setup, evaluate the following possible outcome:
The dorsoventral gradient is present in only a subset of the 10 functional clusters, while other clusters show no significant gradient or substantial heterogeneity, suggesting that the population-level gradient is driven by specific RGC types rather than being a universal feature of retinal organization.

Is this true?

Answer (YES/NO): NO